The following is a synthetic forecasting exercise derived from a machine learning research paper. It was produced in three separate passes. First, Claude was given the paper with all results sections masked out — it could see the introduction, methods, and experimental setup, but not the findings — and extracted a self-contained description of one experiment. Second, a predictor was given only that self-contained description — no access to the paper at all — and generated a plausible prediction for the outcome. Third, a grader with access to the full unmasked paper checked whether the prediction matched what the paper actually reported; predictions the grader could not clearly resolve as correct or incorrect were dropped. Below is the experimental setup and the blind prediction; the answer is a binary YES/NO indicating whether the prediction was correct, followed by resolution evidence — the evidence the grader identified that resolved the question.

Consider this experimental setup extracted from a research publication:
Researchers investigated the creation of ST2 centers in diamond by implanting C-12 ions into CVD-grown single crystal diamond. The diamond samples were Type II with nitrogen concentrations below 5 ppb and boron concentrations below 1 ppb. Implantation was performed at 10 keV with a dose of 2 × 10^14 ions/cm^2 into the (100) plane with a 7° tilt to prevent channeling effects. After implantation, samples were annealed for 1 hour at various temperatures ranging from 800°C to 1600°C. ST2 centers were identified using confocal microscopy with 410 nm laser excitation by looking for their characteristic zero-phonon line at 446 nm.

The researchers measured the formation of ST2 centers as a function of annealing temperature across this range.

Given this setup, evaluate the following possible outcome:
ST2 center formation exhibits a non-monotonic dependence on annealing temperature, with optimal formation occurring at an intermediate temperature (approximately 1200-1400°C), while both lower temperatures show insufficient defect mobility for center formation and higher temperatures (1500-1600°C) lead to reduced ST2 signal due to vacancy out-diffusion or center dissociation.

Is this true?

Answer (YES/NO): YES